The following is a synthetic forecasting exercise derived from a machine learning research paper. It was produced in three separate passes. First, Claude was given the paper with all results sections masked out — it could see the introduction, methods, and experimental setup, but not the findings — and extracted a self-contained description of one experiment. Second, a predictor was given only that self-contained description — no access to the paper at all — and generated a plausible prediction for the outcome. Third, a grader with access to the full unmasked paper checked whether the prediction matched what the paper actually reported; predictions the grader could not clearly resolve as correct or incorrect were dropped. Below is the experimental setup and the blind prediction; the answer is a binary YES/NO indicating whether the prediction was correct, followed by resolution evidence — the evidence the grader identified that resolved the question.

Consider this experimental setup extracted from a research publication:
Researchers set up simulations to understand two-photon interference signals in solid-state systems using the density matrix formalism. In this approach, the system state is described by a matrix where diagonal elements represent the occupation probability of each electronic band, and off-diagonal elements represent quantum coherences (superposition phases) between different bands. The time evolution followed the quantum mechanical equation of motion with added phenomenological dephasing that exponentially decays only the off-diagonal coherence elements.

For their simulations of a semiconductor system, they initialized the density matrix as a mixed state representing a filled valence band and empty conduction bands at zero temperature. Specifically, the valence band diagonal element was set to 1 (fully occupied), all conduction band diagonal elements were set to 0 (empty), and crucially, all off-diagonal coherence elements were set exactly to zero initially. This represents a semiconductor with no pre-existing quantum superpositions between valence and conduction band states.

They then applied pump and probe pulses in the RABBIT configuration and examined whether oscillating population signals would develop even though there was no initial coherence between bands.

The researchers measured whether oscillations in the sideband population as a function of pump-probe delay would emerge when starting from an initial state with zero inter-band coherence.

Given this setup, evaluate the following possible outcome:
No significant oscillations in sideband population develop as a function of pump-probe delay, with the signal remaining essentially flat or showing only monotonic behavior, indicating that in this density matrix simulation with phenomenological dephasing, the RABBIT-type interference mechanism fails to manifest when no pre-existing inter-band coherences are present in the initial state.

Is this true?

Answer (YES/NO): NO